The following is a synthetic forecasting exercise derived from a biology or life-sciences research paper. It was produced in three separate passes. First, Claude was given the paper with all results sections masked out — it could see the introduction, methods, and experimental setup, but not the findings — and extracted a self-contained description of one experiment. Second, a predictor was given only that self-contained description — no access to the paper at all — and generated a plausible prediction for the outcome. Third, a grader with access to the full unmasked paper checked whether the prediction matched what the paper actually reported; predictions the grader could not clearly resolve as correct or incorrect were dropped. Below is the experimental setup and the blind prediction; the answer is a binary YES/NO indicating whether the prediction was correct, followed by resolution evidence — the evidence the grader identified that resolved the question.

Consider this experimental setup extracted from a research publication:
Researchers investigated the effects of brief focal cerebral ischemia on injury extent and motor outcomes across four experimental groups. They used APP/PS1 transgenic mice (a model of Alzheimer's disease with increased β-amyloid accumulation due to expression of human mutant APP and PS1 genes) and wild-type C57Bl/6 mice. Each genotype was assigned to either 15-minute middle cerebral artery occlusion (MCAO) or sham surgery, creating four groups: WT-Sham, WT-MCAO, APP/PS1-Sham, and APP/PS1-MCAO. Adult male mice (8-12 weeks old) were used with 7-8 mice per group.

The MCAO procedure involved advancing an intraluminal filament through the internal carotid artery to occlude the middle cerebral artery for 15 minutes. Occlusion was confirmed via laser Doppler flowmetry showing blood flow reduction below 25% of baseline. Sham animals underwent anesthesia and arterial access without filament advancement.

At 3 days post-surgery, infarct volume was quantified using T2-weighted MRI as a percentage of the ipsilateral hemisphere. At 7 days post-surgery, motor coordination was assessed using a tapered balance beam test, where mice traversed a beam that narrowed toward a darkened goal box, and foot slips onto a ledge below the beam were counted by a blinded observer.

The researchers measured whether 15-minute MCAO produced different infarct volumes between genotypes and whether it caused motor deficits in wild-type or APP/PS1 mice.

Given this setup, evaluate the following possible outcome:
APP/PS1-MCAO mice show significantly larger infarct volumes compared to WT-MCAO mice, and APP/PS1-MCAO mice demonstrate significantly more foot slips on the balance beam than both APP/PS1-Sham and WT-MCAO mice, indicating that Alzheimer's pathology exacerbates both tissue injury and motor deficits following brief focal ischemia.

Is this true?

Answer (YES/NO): NO